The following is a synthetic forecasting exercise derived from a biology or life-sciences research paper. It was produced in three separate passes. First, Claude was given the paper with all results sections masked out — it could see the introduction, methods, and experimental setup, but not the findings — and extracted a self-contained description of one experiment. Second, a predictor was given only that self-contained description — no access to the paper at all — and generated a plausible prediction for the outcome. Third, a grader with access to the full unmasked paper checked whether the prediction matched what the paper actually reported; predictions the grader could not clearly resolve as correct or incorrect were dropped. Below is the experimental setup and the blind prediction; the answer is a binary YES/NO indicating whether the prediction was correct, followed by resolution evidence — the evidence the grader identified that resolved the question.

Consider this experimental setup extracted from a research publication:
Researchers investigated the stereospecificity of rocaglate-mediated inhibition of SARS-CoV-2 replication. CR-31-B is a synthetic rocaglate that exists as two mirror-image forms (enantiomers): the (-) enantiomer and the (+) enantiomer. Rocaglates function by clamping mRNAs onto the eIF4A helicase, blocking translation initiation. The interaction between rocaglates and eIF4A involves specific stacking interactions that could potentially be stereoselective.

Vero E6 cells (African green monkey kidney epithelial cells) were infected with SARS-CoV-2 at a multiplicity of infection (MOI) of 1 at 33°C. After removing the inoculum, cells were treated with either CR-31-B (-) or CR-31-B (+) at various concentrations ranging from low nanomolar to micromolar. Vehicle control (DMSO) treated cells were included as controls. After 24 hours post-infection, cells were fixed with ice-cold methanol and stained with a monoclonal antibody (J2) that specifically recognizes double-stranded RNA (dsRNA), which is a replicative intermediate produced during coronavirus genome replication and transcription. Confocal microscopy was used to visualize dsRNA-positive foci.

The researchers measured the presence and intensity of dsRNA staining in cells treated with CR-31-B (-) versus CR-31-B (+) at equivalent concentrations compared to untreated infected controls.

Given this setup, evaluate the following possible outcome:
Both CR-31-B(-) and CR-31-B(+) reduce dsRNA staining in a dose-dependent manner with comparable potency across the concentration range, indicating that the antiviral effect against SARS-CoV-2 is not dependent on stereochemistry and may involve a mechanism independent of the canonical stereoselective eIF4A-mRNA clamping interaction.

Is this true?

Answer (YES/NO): NO